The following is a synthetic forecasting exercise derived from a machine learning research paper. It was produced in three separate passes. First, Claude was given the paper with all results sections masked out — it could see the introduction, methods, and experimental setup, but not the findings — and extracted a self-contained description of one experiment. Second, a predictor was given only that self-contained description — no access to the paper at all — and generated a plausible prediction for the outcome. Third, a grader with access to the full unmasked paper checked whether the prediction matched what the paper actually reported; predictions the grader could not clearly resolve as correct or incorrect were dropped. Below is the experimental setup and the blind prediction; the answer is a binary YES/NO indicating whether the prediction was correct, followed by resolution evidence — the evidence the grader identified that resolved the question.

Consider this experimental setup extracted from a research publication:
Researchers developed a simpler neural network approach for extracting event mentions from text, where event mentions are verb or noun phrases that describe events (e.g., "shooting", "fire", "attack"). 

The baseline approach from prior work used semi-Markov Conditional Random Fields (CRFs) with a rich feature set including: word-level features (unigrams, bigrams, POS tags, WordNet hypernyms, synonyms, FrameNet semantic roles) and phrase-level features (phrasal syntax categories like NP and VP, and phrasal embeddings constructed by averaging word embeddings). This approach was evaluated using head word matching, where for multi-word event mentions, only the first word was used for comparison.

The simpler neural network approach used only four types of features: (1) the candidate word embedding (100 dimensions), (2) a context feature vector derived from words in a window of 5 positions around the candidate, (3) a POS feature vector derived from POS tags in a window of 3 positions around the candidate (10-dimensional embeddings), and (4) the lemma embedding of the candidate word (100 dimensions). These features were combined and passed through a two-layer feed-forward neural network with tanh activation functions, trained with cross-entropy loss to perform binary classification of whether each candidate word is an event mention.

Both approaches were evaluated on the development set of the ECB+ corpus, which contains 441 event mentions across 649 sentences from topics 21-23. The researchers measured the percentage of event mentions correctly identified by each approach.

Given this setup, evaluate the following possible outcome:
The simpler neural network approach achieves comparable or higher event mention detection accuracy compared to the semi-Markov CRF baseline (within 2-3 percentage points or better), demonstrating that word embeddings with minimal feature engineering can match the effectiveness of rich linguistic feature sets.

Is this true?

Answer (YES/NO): YES